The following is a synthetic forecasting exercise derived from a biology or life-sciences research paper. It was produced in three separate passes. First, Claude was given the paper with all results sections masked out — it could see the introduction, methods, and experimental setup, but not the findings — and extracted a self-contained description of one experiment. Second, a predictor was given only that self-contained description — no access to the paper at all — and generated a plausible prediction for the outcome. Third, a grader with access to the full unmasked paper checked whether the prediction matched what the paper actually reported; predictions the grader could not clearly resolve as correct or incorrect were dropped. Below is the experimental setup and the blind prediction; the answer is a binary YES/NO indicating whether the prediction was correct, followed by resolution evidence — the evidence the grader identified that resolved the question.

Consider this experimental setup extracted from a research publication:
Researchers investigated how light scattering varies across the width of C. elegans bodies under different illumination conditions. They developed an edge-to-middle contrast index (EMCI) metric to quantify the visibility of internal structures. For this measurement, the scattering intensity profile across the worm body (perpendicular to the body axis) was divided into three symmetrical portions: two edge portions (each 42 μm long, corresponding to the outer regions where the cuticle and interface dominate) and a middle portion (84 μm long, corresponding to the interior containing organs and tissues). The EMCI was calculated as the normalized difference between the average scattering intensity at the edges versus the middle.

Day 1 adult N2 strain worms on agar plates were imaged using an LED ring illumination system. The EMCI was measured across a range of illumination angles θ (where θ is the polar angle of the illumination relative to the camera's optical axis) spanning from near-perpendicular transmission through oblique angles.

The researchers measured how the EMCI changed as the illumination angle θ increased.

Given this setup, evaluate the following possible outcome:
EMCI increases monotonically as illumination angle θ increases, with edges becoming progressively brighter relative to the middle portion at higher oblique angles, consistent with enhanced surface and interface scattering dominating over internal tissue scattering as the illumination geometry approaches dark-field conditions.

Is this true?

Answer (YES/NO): NO